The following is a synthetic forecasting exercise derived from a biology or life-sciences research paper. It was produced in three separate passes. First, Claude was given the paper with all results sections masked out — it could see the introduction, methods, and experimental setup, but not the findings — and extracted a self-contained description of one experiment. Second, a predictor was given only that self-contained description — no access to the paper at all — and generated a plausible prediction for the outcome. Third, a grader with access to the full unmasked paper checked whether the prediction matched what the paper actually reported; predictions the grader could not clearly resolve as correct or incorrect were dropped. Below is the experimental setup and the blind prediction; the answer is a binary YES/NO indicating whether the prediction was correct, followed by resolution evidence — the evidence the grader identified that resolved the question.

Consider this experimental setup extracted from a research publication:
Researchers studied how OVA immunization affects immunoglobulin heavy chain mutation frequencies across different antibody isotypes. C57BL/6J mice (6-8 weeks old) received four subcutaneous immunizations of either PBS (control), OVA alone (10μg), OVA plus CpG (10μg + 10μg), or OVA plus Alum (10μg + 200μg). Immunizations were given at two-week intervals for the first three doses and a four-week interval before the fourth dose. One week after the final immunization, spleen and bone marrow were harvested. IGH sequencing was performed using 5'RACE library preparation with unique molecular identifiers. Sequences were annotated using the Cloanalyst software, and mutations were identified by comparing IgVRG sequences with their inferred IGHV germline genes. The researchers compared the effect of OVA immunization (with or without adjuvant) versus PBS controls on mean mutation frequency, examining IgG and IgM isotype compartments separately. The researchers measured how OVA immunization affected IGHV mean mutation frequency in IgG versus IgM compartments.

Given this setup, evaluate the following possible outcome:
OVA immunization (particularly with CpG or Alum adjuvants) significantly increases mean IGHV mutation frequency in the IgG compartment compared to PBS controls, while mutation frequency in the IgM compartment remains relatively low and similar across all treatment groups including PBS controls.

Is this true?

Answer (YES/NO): NO